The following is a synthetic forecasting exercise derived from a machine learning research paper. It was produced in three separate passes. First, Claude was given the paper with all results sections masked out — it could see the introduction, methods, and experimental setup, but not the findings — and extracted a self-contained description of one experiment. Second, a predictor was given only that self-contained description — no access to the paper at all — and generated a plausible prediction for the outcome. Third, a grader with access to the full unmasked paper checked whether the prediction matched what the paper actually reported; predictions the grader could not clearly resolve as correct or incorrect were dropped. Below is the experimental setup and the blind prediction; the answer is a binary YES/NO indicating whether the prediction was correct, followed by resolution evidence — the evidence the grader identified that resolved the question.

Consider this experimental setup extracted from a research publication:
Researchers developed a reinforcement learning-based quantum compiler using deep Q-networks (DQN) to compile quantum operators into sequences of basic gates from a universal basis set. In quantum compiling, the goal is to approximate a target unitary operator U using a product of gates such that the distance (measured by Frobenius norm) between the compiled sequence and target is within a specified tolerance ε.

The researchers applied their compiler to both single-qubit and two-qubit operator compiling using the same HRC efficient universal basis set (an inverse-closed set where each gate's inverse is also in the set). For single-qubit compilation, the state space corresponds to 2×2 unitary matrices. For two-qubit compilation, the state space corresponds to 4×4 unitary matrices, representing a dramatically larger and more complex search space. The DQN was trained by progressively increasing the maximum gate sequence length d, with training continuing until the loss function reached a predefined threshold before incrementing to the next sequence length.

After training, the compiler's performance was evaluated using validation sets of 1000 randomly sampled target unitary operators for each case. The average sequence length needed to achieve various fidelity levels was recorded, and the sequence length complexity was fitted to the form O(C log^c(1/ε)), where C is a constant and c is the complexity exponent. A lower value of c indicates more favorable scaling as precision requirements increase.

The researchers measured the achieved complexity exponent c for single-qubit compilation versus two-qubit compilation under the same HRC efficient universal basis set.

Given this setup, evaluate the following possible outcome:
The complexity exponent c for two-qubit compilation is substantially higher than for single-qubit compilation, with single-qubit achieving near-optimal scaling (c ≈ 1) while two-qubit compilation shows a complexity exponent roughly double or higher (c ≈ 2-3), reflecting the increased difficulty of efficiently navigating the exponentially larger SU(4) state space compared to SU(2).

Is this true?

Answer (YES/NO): NO